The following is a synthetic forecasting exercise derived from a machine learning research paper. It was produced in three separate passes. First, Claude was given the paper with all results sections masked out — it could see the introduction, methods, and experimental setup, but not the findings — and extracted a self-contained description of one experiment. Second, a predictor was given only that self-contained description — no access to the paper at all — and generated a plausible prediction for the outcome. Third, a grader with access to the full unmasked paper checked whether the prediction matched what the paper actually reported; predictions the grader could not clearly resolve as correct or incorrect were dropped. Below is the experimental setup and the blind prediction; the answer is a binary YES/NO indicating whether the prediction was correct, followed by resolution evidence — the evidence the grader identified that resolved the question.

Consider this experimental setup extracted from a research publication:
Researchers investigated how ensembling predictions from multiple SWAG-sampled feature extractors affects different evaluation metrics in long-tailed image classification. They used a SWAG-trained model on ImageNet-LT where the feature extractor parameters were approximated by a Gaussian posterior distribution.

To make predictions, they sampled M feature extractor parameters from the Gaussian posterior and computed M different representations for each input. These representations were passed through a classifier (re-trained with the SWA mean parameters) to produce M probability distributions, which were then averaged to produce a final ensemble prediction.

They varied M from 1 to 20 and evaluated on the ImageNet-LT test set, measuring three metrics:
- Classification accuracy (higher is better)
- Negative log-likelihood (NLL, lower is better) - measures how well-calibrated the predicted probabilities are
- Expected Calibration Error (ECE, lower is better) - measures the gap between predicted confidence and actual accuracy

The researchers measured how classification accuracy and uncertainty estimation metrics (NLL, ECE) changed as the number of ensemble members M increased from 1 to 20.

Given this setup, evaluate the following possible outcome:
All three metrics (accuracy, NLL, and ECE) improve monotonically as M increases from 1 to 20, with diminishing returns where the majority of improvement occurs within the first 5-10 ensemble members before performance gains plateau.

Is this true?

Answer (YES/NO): NO